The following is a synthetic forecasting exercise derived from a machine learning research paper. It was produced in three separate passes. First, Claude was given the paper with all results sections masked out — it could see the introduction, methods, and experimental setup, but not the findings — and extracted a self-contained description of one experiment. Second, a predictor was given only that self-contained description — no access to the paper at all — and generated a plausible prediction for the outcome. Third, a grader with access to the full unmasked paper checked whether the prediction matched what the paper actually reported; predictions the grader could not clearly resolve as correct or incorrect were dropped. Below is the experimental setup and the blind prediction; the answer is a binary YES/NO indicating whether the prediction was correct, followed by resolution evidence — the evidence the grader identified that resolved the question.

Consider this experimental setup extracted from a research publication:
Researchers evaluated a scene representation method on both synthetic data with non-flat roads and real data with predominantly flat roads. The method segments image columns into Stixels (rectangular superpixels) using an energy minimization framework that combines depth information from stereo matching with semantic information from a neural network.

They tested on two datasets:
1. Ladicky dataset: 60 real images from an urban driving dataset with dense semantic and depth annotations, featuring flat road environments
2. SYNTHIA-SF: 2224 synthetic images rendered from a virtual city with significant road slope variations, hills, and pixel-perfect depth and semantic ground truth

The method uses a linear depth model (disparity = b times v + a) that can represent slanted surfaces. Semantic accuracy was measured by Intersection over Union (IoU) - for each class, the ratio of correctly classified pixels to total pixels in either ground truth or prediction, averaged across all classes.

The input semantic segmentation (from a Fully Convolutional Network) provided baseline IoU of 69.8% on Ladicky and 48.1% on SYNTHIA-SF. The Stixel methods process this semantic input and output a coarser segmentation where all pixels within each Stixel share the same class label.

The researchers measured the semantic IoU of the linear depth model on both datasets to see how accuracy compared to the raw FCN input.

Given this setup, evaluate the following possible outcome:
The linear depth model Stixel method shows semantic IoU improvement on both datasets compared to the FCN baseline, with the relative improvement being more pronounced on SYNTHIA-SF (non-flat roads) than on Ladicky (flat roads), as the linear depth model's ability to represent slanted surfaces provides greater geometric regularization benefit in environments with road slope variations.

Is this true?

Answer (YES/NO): NO